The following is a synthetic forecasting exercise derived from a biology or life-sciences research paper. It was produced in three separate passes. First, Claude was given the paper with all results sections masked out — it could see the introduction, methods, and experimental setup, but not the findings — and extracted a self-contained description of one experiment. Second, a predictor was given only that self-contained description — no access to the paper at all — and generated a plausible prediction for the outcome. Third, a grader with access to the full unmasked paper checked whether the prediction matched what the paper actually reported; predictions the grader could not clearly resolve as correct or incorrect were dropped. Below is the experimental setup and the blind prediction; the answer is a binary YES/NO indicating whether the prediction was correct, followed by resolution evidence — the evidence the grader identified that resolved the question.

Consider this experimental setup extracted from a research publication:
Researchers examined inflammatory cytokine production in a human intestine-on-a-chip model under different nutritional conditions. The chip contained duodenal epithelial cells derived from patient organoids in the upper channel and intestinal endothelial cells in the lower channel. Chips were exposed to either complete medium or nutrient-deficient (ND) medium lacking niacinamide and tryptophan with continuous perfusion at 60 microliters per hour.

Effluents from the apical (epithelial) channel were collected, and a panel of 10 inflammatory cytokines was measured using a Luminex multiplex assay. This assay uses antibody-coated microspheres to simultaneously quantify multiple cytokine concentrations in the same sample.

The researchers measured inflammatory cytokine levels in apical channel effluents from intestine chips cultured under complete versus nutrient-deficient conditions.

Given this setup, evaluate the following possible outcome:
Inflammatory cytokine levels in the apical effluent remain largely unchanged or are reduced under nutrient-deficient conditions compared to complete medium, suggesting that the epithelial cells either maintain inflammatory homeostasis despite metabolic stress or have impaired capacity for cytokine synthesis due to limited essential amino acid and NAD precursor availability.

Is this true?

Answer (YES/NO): NO